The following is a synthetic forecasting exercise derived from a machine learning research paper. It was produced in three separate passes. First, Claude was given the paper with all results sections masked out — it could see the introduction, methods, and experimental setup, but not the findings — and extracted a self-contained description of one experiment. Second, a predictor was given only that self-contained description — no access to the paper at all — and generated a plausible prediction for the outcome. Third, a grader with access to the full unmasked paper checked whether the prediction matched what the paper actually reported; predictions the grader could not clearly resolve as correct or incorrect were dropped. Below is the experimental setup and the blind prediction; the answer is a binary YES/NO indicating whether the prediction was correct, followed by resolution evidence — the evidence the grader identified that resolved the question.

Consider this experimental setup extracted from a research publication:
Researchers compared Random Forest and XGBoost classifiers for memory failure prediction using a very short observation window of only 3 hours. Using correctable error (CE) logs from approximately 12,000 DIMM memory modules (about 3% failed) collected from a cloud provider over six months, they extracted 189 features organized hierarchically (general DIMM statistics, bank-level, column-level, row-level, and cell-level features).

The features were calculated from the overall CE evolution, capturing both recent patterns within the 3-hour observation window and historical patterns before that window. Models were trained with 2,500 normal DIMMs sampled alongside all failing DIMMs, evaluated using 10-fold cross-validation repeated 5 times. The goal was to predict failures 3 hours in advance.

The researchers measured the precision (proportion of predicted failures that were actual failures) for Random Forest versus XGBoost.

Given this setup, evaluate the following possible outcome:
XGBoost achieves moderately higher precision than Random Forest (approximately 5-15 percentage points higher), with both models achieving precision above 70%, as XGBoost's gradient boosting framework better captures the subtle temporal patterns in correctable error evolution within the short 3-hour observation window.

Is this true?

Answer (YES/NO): NO